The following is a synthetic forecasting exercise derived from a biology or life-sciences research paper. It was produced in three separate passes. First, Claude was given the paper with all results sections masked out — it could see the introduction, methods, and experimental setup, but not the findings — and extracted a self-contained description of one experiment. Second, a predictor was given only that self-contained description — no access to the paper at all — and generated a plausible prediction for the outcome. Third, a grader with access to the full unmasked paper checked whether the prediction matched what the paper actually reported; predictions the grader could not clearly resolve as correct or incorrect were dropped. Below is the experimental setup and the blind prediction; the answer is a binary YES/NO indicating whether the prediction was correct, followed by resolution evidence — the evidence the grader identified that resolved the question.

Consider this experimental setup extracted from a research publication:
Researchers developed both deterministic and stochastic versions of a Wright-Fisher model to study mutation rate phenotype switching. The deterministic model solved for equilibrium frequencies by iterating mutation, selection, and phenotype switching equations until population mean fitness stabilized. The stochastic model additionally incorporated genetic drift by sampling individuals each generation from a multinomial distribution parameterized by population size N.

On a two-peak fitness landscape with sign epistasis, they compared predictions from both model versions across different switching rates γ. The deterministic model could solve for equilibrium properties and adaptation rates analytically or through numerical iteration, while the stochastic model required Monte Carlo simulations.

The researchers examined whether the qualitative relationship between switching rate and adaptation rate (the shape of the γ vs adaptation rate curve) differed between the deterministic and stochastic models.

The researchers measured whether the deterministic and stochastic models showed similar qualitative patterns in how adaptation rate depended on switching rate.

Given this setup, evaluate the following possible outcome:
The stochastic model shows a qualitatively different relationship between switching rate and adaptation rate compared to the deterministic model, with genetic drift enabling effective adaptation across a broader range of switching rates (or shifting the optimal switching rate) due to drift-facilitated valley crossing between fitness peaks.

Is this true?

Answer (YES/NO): NO